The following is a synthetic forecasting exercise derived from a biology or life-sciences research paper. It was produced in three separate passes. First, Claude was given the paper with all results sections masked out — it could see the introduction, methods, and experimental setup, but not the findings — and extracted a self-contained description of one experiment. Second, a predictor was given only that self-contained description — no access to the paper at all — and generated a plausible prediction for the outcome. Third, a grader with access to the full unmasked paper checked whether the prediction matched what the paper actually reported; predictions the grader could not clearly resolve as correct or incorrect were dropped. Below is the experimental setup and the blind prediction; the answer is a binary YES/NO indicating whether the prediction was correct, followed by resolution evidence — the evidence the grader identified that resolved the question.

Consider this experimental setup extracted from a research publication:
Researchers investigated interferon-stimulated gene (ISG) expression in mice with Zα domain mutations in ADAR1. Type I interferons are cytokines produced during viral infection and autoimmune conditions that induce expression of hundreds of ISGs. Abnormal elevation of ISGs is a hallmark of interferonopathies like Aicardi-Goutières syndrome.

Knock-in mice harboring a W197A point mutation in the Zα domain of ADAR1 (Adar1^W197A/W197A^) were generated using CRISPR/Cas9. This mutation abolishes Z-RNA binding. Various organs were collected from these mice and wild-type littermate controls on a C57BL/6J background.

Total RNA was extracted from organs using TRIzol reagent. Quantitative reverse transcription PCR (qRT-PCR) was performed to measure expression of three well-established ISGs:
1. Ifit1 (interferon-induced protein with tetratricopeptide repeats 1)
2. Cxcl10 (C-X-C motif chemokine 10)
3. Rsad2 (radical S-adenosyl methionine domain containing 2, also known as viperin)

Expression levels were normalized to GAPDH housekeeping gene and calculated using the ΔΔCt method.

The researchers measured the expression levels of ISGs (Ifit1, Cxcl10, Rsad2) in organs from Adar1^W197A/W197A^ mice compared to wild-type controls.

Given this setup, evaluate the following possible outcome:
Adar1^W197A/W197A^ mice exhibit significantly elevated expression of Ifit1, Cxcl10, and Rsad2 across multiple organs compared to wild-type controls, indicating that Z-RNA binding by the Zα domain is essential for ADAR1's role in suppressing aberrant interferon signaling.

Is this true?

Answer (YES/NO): YES